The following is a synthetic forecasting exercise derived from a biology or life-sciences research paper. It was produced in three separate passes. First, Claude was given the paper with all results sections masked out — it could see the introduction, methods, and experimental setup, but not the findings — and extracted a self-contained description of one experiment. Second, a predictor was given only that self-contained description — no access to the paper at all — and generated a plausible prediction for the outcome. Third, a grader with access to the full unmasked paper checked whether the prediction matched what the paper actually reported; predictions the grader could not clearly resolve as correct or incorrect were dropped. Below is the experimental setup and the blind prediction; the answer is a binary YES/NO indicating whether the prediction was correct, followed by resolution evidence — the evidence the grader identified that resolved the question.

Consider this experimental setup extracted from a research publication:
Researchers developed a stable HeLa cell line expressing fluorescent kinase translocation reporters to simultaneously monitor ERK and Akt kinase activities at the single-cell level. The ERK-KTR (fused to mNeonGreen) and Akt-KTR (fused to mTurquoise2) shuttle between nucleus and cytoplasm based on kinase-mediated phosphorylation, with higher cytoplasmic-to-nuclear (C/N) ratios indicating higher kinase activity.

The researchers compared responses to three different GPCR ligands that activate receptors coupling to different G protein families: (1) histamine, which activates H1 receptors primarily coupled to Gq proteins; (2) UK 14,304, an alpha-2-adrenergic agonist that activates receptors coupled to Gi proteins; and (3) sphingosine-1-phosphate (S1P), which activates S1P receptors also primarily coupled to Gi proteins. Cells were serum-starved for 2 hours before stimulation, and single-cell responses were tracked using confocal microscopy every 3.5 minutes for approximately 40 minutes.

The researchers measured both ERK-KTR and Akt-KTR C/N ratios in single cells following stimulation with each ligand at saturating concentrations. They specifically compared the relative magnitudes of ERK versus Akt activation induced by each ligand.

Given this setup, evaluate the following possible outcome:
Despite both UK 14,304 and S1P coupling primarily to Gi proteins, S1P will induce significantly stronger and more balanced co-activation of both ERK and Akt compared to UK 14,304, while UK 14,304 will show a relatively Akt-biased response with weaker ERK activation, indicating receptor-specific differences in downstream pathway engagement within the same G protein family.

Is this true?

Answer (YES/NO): NO